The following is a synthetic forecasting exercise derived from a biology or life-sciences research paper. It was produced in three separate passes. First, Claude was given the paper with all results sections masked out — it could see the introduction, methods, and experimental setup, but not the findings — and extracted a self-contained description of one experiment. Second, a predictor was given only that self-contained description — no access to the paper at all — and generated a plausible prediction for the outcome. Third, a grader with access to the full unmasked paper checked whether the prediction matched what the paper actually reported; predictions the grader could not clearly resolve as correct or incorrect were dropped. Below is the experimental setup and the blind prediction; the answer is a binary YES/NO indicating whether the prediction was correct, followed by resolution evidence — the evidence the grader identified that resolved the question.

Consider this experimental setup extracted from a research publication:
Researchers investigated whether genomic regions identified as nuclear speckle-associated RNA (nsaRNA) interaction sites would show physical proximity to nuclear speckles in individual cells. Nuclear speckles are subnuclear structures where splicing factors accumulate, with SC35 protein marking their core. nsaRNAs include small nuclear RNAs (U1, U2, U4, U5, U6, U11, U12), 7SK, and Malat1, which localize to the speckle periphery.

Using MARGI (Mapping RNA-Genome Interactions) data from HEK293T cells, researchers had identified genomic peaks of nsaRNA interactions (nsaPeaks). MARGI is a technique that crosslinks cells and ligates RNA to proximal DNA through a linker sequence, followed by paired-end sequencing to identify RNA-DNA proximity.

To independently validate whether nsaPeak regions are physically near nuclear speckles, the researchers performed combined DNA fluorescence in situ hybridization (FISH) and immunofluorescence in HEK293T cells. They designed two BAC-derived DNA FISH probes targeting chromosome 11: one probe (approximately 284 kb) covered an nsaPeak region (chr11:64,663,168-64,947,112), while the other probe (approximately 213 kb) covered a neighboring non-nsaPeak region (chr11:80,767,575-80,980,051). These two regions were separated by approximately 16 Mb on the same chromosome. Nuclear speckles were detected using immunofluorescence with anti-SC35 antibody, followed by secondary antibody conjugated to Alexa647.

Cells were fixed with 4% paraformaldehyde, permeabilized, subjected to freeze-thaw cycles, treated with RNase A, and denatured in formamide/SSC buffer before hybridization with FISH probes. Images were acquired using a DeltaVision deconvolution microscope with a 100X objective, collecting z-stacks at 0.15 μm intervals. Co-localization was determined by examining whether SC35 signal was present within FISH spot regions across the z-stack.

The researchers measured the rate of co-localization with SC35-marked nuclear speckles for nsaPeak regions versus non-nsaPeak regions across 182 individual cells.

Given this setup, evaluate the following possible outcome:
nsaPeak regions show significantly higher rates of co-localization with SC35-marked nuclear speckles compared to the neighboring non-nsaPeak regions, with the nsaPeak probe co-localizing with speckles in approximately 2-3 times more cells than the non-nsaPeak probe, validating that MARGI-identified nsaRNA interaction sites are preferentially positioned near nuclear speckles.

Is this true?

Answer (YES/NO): YES